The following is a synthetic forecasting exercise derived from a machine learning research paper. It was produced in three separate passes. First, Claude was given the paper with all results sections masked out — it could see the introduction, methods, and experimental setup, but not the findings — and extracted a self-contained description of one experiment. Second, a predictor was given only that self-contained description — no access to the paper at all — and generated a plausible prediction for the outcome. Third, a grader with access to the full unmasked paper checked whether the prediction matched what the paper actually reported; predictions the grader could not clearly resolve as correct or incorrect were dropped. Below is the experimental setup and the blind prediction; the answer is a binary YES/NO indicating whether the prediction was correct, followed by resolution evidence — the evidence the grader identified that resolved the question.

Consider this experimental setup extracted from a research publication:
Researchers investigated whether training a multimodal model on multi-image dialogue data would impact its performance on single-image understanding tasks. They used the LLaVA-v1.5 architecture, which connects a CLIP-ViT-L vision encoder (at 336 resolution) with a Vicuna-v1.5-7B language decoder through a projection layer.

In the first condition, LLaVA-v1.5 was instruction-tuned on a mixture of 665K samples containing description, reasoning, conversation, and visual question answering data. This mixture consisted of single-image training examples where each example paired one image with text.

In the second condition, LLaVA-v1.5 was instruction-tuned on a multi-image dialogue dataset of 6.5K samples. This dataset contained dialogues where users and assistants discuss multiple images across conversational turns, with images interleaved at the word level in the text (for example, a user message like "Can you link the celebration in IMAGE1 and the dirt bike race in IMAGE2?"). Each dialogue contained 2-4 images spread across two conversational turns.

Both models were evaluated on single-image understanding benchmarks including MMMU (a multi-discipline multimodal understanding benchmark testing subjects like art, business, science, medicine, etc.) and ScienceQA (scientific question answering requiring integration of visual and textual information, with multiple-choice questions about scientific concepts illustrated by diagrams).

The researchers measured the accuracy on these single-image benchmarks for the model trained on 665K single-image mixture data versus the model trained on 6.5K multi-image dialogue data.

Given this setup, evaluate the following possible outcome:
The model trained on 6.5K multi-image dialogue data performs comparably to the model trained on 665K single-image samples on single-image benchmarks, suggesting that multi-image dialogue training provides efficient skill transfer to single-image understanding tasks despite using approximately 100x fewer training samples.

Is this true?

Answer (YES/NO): NO